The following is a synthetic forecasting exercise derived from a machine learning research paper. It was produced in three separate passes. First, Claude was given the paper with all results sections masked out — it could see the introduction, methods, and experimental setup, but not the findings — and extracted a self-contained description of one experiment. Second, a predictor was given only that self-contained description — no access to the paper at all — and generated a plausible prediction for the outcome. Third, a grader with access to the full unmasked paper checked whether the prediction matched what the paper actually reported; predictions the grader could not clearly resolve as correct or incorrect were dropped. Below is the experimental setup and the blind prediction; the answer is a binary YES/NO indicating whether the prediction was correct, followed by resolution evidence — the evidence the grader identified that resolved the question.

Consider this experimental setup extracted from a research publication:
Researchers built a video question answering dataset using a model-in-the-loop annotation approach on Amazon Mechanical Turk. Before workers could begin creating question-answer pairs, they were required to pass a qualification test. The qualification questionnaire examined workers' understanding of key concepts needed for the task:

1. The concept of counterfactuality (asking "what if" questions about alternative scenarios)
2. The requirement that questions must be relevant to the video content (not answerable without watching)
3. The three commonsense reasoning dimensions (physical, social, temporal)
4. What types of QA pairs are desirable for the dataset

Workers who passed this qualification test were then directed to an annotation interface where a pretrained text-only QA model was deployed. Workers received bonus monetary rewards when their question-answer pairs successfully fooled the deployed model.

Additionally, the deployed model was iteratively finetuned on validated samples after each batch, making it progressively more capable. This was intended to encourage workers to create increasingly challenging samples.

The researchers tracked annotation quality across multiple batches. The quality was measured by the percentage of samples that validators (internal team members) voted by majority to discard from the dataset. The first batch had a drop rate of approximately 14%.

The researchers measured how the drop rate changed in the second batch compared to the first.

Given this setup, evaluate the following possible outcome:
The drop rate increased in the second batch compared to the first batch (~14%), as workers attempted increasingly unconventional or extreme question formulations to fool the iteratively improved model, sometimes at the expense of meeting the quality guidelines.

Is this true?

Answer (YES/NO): NO